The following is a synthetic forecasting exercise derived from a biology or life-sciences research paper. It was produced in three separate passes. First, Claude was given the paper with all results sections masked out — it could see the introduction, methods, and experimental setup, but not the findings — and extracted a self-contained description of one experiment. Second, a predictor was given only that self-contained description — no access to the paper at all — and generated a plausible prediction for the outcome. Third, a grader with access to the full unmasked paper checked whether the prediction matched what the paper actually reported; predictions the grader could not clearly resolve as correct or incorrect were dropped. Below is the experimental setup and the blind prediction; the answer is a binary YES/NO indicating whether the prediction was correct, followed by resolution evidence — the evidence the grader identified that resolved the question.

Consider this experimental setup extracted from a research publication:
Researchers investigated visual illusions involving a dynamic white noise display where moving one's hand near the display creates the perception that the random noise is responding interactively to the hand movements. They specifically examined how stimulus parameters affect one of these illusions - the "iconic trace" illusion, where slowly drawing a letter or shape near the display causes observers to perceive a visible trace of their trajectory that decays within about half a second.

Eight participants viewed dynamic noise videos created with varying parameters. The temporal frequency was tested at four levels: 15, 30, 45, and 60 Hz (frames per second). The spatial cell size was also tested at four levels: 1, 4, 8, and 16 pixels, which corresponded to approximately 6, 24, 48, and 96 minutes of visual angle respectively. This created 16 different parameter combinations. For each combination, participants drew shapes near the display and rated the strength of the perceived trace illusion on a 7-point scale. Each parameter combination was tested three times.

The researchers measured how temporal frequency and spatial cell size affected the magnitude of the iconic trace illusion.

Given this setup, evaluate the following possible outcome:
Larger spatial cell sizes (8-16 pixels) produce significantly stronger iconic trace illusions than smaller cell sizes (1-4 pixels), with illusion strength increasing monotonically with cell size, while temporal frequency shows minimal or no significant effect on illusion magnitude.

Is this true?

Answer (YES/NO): NO